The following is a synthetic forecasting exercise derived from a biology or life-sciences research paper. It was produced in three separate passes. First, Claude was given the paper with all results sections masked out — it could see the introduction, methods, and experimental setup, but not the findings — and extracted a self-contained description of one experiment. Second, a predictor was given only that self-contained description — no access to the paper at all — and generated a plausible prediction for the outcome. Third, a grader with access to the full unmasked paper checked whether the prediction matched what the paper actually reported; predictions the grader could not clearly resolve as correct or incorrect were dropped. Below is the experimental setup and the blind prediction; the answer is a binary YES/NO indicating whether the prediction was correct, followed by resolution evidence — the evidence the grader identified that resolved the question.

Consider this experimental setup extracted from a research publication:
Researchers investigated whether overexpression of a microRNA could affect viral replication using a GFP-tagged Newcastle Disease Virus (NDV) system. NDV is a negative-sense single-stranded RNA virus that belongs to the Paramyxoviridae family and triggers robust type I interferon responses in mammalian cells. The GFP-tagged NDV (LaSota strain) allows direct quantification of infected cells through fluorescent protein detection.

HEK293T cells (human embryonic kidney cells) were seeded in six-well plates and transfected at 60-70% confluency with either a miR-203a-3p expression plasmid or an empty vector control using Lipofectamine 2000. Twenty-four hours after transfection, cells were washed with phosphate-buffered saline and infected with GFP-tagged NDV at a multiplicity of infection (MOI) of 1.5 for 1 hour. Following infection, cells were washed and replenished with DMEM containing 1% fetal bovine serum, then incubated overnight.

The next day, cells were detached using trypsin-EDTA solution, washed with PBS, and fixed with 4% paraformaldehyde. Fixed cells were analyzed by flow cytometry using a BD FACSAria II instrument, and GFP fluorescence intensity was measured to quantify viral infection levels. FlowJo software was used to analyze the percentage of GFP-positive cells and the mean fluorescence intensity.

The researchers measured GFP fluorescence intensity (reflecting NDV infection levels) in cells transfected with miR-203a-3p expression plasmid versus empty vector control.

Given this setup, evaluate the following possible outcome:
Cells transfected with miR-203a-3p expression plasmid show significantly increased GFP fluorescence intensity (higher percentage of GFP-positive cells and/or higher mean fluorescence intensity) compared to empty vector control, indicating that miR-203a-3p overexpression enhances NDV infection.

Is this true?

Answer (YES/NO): YES